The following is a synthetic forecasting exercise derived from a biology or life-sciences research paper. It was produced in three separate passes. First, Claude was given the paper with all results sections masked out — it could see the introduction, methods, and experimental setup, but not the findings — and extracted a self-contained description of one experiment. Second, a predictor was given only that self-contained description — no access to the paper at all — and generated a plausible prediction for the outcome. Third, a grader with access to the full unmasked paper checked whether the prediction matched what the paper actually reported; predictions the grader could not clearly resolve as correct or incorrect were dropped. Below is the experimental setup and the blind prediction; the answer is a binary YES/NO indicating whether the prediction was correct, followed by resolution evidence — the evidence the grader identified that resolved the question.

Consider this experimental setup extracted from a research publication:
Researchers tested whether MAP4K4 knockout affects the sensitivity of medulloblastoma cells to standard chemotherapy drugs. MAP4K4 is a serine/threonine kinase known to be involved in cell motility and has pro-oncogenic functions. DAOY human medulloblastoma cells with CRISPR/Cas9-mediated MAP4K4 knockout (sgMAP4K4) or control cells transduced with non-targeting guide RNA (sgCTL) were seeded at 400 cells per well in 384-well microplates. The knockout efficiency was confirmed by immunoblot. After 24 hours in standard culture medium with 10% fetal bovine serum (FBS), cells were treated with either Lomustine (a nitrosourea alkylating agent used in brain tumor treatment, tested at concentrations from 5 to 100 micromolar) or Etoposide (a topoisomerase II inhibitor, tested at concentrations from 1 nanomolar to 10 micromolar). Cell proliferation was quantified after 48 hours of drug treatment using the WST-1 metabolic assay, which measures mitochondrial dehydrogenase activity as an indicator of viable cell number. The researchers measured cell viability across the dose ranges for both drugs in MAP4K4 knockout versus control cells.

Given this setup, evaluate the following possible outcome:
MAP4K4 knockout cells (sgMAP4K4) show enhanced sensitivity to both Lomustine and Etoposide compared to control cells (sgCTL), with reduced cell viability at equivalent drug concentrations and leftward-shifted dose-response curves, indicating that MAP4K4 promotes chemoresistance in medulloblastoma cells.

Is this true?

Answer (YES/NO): NO